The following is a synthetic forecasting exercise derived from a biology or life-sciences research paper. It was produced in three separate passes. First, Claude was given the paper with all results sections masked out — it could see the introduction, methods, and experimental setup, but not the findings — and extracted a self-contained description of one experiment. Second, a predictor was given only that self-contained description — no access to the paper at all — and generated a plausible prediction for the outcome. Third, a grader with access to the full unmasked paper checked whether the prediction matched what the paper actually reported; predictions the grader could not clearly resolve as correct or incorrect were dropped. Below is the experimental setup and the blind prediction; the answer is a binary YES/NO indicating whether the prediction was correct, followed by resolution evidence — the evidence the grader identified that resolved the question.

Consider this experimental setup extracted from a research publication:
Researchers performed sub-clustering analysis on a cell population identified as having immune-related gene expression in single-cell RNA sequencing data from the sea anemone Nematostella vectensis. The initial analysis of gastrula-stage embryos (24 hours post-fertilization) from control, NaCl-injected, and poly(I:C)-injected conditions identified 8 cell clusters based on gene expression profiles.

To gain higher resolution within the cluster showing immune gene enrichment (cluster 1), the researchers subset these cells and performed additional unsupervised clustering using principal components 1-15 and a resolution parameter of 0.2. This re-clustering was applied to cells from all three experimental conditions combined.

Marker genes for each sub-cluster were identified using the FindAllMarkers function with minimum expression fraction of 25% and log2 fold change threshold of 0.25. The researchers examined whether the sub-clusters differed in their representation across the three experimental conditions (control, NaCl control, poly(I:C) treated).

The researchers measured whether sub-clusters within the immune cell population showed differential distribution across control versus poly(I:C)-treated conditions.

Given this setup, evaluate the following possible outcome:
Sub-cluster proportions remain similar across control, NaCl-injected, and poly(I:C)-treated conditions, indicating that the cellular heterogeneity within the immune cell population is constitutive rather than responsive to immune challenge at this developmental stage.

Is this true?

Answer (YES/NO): NO